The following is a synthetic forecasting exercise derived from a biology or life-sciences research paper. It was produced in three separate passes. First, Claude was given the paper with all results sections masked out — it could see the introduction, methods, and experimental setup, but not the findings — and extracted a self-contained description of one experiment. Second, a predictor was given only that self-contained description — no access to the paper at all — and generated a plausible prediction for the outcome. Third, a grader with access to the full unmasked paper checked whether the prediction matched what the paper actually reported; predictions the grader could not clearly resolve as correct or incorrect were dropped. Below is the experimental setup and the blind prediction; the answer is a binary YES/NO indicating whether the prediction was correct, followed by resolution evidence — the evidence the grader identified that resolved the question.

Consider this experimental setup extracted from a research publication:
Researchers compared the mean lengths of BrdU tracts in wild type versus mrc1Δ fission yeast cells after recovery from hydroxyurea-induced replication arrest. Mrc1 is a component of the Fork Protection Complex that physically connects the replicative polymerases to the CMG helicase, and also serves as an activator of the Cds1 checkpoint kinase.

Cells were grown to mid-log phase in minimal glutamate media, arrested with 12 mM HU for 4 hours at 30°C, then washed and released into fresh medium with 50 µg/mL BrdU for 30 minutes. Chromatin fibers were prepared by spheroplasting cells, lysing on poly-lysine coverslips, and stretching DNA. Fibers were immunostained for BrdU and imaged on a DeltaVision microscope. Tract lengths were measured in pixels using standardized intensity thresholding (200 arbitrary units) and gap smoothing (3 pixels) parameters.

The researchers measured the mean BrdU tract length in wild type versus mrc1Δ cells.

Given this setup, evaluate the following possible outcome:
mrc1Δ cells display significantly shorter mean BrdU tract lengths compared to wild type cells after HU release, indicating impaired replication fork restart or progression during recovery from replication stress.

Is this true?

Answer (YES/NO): YES